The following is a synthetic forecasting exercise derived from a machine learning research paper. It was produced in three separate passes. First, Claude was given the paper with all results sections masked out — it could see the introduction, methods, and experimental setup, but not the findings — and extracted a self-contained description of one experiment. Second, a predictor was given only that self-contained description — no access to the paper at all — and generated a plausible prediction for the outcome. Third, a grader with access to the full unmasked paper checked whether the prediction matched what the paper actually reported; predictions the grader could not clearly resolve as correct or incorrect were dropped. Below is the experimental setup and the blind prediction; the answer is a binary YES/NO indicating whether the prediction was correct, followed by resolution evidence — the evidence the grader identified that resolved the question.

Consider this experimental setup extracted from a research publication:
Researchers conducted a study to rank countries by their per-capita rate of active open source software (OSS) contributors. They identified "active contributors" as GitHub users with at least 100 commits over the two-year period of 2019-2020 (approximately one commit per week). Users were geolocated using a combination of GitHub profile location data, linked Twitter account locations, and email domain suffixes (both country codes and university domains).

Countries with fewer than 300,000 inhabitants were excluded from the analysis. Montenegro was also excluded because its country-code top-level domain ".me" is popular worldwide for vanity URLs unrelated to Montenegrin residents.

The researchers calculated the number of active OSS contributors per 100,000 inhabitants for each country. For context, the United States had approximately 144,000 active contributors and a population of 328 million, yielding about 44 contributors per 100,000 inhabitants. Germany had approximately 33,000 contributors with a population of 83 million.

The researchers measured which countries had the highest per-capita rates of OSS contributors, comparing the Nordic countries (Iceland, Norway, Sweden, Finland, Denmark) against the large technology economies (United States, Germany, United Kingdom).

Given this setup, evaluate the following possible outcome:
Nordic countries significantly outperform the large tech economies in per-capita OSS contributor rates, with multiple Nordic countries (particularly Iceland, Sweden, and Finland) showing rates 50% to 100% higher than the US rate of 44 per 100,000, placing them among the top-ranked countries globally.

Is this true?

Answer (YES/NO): NO